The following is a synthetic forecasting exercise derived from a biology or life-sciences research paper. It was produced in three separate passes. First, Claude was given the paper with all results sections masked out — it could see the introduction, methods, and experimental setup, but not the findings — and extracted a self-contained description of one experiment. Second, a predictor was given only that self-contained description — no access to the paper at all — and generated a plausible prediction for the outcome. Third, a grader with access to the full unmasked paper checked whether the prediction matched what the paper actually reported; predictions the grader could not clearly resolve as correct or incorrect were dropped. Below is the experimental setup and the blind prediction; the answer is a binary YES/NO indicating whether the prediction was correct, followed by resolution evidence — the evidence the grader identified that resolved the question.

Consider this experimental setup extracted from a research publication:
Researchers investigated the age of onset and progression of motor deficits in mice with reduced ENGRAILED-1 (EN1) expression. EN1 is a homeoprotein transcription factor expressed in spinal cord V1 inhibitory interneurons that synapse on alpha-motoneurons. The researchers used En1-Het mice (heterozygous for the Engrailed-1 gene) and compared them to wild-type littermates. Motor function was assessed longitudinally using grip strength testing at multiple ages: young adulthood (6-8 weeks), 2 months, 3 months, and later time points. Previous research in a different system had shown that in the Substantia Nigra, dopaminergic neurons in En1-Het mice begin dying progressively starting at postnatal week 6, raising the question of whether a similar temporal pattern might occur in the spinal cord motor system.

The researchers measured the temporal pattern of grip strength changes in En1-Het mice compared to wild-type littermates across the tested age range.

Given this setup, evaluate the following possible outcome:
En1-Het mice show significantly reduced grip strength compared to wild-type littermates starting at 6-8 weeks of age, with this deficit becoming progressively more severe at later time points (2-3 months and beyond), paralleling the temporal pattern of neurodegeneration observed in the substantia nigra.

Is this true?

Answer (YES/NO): NO